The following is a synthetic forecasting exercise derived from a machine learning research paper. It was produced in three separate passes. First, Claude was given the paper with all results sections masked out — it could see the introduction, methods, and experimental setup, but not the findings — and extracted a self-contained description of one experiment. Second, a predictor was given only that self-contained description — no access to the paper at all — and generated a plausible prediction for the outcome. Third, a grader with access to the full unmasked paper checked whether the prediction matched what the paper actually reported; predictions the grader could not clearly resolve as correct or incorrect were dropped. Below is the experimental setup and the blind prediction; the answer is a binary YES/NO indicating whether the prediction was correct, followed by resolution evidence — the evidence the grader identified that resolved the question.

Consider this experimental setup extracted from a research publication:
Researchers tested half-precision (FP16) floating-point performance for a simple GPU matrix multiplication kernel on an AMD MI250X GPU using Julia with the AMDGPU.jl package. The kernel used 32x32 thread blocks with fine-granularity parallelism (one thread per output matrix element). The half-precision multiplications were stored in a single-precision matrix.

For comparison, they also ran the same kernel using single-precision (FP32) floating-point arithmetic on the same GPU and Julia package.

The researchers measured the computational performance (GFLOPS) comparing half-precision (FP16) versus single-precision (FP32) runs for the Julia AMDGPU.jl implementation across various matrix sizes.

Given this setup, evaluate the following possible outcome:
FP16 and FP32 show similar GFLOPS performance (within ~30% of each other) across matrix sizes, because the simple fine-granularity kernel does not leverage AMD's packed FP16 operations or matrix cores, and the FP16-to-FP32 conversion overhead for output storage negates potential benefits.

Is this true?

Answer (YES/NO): YES